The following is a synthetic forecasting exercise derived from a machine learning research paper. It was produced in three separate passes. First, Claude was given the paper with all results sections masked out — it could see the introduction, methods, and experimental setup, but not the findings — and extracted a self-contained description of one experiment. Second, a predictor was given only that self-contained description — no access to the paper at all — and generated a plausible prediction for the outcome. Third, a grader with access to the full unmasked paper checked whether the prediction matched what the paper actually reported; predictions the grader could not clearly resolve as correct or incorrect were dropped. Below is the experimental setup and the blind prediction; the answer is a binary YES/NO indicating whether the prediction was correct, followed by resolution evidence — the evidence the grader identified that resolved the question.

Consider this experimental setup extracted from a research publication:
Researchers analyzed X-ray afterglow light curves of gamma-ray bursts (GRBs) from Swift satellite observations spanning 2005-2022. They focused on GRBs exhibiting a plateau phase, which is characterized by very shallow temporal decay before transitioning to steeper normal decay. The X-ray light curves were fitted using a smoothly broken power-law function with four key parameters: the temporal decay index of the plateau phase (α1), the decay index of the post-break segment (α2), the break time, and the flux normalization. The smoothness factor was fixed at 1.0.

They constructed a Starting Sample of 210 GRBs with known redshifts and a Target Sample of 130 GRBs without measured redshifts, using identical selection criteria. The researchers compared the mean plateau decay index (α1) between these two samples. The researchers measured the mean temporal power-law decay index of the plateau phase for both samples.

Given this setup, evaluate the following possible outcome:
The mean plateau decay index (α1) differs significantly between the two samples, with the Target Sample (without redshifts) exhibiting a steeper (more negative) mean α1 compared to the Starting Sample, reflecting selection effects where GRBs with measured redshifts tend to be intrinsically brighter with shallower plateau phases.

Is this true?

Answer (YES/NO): NO